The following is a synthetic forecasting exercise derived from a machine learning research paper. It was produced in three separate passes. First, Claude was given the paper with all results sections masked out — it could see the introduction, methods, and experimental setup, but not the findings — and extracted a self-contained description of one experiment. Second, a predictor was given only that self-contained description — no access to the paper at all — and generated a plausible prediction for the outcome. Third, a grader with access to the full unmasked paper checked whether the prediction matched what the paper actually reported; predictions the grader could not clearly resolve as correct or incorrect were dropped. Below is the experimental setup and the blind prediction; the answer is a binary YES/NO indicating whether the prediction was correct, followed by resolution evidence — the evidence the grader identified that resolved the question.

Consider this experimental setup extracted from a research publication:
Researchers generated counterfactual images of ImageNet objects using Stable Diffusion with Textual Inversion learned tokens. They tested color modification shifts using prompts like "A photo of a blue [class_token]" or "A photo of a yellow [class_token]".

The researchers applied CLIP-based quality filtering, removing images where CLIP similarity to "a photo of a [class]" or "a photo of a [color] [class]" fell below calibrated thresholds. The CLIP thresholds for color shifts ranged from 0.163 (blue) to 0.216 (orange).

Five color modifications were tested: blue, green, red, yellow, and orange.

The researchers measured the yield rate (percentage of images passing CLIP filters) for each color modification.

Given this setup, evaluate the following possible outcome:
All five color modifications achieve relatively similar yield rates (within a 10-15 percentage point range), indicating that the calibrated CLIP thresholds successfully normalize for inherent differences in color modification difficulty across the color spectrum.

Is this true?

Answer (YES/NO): NO